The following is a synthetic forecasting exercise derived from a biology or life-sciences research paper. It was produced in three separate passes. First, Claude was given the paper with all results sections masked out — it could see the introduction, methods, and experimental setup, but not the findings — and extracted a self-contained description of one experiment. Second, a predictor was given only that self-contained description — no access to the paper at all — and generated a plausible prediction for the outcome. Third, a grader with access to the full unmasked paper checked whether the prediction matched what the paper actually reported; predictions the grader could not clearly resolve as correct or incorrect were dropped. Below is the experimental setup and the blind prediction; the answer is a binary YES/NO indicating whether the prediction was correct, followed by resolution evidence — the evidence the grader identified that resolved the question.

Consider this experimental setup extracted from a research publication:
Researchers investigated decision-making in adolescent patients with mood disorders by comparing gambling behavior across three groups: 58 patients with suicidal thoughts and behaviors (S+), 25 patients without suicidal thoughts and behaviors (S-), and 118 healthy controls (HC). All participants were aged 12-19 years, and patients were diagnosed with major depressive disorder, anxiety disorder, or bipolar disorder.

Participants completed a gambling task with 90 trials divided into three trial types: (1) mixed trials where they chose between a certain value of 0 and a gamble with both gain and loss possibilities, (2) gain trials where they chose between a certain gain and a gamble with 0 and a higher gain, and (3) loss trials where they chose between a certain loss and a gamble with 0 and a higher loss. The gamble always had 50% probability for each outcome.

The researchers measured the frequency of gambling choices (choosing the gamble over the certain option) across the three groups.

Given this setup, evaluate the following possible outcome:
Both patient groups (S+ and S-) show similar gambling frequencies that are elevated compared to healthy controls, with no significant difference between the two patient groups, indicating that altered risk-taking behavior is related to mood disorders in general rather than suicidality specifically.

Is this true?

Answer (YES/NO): NO